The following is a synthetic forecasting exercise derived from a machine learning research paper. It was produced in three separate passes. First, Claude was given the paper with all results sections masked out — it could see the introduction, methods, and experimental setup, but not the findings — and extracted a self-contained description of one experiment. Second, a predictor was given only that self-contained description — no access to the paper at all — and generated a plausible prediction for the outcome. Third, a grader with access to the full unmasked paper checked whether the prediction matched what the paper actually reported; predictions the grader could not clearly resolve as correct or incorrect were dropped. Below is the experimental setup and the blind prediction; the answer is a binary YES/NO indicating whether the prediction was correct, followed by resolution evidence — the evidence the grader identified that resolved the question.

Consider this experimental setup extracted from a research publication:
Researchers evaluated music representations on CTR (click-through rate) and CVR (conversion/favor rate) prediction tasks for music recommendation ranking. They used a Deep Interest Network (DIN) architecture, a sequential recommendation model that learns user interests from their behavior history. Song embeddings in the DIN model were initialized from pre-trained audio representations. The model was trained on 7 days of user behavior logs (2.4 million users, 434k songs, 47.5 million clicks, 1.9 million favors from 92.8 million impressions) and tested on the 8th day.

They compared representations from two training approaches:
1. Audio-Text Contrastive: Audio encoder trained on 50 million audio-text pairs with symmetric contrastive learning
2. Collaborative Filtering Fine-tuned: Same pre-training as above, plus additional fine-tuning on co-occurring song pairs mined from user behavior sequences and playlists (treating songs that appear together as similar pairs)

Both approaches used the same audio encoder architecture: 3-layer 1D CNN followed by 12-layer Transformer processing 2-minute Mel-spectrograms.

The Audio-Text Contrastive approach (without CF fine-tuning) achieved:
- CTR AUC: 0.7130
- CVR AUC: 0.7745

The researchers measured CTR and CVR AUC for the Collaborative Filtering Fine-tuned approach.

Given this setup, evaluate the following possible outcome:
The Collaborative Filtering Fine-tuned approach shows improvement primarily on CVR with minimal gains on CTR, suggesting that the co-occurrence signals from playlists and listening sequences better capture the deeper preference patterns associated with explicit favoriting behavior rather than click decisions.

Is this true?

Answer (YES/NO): YES